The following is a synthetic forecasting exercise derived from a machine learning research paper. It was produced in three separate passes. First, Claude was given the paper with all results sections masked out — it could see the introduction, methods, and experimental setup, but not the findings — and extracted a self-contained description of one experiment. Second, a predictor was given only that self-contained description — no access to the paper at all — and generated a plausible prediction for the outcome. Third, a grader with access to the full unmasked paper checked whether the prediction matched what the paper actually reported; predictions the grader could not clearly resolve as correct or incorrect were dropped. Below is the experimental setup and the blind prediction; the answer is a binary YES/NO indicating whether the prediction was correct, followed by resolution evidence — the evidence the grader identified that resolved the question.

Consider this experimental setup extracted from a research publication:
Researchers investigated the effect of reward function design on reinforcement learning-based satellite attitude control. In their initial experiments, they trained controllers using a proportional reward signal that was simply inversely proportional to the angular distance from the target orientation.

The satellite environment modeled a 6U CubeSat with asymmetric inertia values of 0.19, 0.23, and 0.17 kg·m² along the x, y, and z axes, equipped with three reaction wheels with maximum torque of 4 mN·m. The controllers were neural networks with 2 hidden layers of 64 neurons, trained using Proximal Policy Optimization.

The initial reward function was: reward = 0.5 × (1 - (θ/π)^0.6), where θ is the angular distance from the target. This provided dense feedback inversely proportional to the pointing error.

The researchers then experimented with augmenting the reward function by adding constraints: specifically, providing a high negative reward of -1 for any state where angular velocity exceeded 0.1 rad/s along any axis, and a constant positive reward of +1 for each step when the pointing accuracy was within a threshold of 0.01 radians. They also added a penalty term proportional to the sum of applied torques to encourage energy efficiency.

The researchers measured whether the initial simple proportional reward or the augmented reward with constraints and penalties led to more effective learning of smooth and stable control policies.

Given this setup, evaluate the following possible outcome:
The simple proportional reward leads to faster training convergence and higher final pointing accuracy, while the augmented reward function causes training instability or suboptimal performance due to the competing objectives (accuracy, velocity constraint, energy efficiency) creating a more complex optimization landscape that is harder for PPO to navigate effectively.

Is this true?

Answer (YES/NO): NO